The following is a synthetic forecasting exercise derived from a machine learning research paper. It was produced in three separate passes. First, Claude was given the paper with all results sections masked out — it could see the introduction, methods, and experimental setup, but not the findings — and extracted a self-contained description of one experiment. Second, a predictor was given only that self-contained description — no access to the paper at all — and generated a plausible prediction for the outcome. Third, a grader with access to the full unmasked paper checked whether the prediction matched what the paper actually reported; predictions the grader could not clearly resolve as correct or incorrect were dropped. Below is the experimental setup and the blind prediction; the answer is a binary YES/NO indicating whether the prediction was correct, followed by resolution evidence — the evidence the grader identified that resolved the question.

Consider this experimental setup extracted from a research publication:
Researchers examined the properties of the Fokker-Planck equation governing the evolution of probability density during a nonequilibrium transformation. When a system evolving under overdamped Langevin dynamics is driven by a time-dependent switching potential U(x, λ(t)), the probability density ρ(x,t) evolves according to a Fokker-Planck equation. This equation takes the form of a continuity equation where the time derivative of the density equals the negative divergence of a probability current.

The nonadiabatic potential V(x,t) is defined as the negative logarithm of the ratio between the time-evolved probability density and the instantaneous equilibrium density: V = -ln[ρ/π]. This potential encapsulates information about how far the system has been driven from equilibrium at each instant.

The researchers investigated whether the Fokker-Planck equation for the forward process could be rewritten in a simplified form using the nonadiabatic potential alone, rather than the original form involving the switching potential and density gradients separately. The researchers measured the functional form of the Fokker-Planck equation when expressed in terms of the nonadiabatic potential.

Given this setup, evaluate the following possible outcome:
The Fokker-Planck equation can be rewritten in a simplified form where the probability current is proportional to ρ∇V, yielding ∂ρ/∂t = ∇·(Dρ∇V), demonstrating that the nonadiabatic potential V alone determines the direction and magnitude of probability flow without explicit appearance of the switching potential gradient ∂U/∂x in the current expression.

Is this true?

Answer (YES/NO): NO